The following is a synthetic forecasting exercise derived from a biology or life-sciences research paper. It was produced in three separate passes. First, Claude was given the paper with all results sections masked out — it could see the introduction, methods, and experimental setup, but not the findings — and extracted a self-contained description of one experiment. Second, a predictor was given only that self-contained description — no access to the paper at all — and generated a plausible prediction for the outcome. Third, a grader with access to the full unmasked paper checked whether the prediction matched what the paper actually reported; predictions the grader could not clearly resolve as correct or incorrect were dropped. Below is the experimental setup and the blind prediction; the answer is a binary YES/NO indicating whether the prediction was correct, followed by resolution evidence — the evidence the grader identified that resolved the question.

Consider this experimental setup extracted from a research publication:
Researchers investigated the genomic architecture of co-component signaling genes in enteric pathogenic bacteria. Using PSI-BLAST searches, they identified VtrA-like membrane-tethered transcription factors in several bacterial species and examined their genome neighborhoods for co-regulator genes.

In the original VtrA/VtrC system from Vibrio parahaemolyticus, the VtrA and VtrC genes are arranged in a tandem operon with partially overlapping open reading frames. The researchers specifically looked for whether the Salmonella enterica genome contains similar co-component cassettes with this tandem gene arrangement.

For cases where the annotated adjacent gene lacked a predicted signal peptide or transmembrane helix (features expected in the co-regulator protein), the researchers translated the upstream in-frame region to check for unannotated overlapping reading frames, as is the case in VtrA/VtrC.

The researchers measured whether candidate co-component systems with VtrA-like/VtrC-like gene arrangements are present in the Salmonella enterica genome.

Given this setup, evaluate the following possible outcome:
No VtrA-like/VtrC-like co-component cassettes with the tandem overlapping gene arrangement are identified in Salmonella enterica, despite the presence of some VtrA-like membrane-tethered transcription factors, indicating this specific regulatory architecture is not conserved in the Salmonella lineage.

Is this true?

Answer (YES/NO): NO